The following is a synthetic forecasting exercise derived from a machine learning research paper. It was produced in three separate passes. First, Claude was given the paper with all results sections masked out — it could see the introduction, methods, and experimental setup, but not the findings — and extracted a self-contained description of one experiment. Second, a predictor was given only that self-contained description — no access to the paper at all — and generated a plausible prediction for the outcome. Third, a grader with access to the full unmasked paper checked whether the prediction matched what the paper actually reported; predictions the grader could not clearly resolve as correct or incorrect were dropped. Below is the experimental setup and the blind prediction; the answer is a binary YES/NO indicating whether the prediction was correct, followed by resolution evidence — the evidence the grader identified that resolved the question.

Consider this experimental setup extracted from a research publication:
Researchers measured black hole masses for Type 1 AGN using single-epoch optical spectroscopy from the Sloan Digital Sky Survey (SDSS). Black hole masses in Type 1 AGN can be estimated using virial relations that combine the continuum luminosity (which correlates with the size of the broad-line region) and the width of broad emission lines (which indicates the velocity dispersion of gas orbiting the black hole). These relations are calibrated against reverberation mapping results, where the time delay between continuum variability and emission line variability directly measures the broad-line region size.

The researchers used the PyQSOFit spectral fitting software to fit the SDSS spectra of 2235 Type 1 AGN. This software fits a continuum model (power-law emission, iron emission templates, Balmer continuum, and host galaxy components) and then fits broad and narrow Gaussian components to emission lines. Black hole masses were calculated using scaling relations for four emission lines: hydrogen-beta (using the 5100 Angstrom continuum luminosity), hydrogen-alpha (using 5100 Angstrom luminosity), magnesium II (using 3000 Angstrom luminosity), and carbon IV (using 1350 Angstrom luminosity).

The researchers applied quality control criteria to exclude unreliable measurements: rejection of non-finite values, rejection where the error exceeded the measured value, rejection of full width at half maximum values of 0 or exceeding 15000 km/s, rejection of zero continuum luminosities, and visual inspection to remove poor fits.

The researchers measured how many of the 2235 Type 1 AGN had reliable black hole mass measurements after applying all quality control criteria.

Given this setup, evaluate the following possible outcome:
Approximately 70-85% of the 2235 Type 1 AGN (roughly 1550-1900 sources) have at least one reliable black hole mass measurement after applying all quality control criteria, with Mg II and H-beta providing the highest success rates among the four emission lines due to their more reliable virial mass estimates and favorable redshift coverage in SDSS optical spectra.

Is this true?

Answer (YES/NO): NO